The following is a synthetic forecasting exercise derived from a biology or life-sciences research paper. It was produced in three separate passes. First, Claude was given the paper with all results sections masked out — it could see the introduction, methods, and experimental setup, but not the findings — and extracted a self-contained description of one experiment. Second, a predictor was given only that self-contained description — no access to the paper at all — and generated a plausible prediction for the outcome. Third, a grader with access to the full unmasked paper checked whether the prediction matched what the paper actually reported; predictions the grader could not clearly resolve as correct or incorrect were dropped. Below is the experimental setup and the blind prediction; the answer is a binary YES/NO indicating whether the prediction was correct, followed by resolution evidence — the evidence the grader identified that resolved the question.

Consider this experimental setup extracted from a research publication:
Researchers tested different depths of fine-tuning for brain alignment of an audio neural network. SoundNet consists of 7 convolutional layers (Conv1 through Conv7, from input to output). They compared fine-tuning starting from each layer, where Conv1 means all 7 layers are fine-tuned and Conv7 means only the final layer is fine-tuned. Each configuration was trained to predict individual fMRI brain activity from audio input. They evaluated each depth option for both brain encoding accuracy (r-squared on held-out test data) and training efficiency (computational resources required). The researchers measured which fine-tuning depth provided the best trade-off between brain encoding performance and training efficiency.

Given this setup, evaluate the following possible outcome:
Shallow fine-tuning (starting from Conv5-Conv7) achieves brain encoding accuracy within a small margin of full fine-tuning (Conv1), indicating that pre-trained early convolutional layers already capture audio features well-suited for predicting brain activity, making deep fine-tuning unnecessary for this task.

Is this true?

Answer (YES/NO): NO